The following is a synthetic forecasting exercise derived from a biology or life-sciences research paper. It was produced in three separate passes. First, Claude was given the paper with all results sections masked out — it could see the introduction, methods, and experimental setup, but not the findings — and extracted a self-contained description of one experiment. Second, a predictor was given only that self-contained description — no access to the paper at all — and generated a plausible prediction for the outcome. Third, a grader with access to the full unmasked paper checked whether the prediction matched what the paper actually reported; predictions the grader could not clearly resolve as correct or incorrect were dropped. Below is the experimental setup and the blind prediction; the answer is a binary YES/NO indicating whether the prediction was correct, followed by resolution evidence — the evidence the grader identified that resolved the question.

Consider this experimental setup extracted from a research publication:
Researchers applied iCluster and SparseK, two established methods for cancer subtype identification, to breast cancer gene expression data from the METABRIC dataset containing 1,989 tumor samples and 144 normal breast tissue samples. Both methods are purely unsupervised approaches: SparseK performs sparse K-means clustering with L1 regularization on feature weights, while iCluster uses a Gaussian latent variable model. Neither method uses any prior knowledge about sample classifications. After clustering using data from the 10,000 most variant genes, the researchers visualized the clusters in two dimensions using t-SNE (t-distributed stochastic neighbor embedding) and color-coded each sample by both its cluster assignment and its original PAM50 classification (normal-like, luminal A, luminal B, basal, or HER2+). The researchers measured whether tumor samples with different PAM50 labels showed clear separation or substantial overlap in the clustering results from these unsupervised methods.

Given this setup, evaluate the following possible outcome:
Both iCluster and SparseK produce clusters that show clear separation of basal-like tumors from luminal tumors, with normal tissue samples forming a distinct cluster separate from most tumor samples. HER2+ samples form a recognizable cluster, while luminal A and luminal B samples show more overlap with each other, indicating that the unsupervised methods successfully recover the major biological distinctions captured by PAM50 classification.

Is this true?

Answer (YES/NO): NO